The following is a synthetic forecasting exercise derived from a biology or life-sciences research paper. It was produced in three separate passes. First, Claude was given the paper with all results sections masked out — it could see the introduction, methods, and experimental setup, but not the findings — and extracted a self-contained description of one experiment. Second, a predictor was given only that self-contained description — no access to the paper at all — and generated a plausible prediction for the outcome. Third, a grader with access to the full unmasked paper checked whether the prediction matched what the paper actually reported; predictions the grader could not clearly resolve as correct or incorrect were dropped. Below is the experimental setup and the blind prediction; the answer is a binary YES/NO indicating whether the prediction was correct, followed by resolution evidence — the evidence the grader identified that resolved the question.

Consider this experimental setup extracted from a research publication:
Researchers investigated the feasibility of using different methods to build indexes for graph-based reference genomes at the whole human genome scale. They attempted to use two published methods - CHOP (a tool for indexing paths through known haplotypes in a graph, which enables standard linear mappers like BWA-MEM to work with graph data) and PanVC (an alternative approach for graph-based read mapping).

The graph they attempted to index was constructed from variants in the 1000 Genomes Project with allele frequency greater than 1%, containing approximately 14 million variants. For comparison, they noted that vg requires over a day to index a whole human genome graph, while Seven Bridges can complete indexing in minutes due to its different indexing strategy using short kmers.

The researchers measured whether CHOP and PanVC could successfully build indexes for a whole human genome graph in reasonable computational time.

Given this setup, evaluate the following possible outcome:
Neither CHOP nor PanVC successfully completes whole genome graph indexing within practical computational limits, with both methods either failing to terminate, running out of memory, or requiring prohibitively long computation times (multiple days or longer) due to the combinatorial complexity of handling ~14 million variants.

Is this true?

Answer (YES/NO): YES